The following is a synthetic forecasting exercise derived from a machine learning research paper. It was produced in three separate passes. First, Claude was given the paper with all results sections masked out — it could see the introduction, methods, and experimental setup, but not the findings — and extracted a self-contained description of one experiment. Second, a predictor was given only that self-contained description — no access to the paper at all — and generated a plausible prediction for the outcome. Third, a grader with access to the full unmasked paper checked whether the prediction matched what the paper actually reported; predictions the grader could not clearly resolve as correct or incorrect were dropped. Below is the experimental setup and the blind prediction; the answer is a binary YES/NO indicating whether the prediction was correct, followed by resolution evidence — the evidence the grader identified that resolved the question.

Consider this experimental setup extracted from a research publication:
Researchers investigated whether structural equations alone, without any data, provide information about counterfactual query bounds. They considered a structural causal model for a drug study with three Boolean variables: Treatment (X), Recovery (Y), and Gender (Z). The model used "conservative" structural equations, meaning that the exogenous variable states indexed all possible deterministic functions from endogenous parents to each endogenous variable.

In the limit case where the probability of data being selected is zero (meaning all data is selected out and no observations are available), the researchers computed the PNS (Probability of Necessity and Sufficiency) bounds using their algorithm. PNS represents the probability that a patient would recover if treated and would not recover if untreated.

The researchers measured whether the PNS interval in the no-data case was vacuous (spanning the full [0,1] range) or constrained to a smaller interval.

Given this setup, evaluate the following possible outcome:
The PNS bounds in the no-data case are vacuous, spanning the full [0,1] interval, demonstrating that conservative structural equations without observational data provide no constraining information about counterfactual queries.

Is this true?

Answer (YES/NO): NO